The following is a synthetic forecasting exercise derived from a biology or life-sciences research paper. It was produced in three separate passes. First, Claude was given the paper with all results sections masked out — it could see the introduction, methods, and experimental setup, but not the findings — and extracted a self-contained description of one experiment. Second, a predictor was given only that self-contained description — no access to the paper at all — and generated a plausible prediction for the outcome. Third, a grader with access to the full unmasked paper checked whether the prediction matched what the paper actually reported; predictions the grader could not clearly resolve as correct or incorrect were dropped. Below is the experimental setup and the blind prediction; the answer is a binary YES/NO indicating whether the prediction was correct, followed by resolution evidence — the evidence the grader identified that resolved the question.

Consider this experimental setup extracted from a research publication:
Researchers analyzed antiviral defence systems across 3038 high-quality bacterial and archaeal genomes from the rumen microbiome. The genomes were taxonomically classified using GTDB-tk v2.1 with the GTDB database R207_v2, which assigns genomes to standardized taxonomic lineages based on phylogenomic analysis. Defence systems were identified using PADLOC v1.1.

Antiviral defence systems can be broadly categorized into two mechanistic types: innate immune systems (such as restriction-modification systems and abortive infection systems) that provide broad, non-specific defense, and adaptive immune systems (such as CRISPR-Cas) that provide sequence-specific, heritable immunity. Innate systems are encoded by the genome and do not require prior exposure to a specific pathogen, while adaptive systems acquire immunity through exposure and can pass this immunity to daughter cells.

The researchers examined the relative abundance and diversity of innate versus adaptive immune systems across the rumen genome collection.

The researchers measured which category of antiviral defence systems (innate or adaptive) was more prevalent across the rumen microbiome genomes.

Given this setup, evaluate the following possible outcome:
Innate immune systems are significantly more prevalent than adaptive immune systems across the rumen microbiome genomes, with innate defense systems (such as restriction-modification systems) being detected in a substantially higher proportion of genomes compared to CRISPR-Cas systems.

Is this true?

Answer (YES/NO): YES